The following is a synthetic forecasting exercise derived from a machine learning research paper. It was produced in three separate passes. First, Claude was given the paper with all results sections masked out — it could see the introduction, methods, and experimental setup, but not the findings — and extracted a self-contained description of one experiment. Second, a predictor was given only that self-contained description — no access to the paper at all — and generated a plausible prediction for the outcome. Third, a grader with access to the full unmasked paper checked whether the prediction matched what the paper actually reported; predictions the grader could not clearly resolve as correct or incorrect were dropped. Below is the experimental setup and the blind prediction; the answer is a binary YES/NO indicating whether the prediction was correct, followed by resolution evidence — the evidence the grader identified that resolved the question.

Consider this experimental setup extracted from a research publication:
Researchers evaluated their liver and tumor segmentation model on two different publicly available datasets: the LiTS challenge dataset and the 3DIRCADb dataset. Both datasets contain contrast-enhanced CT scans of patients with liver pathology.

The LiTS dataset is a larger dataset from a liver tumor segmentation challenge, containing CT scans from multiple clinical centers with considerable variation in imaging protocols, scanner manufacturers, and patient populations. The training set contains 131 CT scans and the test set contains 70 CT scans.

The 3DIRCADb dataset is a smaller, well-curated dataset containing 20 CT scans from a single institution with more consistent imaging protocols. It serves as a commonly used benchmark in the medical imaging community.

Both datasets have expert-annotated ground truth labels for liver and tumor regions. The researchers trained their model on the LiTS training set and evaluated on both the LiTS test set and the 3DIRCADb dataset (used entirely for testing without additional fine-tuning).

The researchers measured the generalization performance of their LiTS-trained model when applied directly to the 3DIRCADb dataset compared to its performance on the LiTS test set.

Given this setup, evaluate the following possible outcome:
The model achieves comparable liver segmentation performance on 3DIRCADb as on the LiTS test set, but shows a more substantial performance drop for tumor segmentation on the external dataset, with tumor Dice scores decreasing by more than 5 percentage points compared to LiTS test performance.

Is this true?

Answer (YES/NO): NO